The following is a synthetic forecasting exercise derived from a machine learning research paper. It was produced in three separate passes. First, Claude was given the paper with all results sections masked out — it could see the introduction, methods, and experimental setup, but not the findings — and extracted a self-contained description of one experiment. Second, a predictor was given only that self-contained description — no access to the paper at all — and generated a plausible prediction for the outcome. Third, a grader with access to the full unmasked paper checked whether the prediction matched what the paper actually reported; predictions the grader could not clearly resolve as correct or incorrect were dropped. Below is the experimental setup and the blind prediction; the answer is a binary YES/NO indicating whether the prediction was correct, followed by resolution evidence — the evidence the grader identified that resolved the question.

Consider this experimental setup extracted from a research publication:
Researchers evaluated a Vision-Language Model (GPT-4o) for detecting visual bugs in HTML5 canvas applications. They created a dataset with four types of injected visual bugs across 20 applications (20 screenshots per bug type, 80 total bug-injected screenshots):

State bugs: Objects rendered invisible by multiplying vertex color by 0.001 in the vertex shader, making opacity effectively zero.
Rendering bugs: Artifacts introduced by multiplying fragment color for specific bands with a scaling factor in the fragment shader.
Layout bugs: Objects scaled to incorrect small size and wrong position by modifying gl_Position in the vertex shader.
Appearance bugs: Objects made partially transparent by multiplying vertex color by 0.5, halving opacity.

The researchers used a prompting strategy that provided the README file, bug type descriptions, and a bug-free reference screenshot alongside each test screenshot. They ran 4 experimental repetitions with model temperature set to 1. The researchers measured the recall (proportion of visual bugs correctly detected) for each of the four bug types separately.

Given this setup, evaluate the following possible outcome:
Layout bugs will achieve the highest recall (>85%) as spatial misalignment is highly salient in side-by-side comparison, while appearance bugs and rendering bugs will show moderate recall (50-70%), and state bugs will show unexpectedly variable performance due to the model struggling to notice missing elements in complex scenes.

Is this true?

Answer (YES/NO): NO